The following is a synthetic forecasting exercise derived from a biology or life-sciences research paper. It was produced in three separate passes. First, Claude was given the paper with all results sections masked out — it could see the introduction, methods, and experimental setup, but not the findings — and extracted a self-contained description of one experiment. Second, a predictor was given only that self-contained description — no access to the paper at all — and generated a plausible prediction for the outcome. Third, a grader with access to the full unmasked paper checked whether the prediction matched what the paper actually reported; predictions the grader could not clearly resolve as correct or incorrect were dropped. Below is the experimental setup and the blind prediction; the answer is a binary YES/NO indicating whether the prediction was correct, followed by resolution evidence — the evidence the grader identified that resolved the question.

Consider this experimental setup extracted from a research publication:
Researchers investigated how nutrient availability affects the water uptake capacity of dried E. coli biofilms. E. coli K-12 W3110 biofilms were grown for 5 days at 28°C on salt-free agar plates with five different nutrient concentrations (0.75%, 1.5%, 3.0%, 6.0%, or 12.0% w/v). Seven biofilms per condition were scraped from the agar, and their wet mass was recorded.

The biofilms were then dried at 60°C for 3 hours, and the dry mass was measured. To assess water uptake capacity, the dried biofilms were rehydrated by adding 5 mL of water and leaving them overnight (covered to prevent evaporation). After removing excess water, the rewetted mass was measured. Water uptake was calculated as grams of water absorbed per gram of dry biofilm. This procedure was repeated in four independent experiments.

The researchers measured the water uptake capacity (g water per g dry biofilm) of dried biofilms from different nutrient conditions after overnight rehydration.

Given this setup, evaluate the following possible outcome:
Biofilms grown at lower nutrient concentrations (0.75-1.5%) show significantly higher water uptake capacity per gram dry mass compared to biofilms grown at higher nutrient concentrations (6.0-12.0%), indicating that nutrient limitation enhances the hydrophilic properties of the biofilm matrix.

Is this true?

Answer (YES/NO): YES